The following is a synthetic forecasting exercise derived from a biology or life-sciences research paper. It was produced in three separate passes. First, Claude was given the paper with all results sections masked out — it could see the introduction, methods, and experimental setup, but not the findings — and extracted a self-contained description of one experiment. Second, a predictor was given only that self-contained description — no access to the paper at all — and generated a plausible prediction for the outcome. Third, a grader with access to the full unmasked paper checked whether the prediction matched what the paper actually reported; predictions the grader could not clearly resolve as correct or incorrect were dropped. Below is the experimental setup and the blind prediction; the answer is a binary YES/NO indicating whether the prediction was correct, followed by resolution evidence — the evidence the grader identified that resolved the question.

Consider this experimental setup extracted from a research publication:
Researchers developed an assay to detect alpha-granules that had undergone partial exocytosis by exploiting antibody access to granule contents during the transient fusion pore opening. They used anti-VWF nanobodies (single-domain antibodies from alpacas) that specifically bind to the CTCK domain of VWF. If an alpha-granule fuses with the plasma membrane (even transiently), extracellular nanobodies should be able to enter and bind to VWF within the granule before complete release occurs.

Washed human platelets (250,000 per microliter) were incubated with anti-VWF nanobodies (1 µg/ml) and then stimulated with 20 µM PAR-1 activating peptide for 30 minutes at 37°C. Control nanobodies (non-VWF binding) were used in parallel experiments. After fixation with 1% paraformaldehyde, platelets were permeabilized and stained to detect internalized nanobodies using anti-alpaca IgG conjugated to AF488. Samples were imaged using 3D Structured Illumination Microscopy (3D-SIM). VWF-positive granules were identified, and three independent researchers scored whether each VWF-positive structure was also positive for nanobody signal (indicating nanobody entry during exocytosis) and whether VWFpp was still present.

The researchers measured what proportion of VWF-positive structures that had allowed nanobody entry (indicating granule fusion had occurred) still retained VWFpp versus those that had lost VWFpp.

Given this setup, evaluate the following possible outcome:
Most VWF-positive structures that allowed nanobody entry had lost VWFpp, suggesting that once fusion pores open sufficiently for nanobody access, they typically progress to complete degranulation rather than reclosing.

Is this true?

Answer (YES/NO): NO